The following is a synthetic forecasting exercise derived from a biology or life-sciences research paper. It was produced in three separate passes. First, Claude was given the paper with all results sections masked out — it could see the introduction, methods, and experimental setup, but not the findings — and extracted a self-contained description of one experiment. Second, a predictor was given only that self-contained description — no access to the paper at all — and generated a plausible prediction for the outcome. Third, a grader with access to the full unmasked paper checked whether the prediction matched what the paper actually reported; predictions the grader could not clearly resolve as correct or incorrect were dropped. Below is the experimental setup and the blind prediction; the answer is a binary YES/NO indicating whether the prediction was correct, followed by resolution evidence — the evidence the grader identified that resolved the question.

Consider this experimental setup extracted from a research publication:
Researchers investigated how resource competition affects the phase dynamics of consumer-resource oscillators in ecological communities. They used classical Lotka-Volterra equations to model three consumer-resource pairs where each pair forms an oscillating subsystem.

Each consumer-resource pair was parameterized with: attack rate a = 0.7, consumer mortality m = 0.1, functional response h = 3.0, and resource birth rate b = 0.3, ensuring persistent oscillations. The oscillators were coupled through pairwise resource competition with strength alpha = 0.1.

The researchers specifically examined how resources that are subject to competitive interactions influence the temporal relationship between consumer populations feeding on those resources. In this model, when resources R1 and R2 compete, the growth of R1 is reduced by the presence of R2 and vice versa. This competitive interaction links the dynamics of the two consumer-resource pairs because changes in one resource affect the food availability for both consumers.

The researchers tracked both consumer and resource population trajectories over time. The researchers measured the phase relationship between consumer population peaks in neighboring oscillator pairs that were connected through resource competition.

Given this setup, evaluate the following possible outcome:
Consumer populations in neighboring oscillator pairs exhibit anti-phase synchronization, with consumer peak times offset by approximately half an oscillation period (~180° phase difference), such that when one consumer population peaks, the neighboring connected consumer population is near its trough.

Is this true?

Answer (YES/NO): YES